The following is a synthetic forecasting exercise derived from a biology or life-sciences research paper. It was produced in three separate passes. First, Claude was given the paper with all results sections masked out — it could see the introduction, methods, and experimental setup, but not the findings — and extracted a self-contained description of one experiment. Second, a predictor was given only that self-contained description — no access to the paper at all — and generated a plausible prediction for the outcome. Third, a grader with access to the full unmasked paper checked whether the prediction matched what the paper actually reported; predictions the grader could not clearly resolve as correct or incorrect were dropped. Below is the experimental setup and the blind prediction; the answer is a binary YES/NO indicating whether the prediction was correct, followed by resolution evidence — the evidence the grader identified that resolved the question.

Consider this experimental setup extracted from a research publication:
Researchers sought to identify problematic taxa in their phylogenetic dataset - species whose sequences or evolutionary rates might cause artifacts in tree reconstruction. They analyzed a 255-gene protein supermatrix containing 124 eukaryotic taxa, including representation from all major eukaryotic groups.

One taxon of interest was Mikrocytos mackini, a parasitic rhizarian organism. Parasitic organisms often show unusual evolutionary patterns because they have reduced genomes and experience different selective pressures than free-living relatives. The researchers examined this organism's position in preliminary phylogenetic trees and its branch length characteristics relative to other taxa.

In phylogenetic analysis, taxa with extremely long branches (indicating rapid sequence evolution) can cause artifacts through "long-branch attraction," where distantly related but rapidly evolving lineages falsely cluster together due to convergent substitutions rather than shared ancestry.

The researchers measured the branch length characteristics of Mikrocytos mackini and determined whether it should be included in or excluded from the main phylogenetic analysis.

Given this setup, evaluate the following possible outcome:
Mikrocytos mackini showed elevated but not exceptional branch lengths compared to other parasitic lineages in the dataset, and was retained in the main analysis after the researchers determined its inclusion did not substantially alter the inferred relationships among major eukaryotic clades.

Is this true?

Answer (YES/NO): NO